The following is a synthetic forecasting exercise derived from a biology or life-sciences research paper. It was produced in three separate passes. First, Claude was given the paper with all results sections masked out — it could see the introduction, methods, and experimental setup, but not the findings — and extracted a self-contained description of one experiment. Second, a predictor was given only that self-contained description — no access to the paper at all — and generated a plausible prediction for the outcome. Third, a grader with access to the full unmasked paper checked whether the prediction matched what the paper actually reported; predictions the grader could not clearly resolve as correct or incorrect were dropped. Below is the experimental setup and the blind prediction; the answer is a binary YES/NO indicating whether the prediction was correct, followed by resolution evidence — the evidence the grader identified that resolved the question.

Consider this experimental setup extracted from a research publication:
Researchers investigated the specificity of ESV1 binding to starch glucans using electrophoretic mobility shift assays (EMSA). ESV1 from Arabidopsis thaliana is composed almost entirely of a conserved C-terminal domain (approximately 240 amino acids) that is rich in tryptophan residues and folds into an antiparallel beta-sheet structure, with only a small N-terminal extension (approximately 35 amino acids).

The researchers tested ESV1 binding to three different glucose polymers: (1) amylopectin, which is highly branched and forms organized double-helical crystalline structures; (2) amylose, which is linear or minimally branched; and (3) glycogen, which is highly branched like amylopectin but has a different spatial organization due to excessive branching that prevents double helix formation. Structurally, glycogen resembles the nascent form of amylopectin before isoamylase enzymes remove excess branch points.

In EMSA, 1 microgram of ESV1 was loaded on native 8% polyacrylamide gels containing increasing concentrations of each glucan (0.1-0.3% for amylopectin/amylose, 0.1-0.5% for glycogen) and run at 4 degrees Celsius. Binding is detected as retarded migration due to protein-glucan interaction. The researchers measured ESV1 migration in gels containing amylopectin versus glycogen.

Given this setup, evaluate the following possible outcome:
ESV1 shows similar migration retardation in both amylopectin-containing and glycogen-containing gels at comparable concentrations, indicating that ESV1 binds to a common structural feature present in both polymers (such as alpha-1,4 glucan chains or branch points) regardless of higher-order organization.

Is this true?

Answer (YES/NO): NO